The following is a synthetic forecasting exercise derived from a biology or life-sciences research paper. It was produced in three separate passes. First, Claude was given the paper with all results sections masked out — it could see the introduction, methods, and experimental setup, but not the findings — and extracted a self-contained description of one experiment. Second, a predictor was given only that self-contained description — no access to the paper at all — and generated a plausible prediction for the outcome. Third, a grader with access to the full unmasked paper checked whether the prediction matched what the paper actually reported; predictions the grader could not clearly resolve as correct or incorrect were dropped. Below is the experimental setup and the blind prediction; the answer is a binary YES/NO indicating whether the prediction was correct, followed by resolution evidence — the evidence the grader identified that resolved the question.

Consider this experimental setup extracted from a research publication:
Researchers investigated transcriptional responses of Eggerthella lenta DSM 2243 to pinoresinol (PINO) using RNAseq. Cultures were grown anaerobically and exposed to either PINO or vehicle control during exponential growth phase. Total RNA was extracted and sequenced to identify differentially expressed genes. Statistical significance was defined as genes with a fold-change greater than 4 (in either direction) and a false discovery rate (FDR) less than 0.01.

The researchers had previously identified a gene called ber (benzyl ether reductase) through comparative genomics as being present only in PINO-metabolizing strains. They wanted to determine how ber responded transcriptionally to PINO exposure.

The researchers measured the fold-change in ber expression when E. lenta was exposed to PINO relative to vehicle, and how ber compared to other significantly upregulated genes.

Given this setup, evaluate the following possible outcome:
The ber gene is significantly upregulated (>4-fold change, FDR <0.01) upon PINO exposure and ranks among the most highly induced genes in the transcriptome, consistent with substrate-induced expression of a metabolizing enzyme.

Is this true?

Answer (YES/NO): YES